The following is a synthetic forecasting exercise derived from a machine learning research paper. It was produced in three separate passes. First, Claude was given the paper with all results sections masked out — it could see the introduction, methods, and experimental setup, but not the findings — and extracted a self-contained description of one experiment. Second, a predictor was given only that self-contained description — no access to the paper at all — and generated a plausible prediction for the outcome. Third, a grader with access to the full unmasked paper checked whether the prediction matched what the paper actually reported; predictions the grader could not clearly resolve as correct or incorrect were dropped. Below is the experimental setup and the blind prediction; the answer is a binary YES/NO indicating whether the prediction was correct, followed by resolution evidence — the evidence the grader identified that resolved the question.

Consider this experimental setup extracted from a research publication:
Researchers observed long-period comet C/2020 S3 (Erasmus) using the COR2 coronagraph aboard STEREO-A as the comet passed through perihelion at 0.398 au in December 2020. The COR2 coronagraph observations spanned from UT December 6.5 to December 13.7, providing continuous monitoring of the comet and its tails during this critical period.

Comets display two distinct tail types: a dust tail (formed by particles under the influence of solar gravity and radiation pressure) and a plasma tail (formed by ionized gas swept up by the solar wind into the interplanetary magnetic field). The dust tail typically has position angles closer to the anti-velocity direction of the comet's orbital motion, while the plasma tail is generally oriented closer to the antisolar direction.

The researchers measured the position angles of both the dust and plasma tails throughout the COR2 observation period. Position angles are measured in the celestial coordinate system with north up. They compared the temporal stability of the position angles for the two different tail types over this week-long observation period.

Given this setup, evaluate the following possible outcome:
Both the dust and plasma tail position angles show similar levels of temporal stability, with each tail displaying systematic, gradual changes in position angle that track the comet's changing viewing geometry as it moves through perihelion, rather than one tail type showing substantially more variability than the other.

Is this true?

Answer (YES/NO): NO